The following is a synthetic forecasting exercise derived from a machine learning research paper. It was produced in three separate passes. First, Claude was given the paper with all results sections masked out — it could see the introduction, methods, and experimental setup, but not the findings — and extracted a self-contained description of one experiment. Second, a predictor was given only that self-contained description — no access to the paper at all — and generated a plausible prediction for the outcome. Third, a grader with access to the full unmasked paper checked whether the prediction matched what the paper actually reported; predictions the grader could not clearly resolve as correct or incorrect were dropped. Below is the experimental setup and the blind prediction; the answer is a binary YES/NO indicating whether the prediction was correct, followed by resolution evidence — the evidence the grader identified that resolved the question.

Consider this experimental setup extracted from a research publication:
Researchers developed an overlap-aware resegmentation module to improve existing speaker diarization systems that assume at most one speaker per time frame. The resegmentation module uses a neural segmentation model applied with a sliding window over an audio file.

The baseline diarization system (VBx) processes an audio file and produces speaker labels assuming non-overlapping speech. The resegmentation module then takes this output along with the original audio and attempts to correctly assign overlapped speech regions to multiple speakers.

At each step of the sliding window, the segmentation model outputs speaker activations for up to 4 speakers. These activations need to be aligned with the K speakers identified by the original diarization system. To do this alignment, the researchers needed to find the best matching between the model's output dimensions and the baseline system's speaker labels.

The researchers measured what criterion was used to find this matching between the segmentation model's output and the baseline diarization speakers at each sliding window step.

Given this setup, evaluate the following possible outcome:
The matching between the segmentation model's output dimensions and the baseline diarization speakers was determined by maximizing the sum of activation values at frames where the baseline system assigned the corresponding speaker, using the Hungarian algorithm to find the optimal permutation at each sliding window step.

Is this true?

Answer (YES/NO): NO